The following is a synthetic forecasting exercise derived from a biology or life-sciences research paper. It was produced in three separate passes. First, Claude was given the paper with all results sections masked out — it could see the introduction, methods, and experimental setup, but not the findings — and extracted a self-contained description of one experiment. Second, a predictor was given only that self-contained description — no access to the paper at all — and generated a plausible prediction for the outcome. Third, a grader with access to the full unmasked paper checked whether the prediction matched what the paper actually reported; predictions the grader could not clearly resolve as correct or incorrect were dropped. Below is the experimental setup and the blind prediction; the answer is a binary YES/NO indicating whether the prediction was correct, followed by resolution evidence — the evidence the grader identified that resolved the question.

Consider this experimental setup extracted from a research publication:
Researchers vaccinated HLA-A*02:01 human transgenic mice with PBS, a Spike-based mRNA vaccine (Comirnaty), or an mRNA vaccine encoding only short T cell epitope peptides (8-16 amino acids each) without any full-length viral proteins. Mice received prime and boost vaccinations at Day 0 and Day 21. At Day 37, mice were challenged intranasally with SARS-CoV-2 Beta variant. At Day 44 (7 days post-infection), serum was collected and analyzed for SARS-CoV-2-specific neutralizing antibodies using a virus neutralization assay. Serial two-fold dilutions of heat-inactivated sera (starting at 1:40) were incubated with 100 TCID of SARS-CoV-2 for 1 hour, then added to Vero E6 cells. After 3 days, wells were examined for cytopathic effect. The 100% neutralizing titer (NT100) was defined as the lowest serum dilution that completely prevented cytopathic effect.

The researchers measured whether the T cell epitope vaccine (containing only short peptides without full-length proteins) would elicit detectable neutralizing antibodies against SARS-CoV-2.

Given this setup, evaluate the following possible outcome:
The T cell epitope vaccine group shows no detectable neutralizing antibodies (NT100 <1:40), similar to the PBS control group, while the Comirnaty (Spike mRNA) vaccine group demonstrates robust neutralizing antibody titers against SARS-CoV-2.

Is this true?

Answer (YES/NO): YES